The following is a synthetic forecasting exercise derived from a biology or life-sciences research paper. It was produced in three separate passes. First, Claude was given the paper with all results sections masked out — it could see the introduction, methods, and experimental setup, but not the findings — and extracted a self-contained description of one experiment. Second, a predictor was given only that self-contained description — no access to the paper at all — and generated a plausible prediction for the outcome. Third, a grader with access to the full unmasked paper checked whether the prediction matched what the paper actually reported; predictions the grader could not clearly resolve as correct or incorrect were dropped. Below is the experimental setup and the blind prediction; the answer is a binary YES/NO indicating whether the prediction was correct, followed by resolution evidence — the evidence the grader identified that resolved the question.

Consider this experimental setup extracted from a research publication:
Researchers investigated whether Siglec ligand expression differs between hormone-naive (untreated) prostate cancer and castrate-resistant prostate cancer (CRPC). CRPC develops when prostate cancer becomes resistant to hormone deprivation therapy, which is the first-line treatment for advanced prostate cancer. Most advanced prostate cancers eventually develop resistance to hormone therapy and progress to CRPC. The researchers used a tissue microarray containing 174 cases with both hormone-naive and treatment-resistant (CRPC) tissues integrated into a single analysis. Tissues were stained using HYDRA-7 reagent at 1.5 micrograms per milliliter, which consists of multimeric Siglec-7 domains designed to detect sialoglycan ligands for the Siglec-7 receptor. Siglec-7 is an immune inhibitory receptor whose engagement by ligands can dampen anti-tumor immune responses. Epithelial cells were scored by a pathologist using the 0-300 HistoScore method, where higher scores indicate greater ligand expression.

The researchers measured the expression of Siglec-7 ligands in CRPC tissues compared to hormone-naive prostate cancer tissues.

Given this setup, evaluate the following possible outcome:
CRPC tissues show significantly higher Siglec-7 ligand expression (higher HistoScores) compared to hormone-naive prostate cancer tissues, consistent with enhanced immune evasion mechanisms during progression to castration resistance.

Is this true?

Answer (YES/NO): NO